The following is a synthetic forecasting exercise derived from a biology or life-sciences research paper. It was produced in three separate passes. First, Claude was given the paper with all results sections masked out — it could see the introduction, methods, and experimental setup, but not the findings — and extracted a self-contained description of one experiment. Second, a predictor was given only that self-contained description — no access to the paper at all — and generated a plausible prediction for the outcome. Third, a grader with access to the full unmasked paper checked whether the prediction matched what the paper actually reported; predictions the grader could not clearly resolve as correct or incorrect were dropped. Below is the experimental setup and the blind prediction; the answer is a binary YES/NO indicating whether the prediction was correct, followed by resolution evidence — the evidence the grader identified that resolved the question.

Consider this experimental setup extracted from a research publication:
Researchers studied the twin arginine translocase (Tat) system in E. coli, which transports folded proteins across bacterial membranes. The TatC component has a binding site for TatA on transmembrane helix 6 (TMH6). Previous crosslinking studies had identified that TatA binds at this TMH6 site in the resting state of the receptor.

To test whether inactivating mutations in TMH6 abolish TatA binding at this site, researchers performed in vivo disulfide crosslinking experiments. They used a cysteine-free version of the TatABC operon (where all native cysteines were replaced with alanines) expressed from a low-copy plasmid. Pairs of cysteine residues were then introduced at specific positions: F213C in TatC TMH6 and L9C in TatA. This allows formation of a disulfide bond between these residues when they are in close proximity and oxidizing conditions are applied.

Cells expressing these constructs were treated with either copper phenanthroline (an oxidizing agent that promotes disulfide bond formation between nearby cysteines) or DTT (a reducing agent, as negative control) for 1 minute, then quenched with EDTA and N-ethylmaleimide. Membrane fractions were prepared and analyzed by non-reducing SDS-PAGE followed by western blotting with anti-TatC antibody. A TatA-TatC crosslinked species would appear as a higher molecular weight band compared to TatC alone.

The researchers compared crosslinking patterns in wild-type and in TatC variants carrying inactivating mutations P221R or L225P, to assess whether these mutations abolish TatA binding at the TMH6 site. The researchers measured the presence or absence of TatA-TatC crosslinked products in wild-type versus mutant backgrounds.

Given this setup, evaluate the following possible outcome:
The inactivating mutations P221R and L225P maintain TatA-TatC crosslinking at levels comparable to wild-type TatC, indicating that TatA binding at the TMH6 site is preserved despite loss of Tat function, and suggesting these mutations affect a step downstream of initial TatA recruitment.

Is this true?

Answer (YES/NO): YES